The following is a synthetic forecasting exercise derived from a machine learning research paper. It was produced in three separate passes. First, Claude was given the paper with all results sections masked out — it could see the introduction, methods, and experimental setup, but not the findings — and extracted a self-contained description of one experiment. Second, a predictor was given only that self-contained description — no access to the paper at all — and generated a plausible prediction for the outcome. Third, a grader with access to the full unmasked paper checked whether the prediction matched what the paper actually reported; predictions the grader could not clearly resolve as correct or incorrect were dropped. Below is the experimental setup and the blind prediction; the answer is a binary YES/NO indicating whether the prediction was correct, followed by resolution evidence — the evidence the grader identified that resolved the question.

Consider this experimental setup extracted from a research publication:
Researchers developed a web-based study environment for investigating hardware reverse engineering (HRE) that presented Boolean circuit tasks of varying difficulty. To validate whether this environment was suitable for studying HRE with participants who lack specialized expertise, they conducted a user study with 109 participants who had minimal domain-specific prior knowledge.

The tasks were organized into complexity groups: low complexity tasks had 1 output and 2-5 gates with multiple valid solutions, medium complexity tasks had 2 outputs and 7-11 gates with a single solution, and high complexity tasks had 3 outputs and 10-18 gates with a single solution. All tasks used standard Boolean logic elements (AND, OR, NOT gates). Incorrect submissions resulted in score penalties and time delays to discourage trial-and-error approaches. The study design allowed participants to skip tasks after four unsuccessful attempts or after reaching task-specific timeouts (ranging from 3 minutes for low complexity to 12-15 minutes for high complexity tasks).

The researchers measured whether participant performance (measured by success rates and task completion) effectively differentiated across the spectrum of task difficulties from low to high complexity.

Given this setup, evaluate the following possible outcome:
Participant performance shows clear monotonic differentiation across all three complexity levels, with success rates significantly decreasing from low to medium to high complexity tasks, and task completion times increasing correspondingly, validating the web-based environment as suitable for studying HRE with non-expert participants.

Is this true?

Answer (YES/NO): YES